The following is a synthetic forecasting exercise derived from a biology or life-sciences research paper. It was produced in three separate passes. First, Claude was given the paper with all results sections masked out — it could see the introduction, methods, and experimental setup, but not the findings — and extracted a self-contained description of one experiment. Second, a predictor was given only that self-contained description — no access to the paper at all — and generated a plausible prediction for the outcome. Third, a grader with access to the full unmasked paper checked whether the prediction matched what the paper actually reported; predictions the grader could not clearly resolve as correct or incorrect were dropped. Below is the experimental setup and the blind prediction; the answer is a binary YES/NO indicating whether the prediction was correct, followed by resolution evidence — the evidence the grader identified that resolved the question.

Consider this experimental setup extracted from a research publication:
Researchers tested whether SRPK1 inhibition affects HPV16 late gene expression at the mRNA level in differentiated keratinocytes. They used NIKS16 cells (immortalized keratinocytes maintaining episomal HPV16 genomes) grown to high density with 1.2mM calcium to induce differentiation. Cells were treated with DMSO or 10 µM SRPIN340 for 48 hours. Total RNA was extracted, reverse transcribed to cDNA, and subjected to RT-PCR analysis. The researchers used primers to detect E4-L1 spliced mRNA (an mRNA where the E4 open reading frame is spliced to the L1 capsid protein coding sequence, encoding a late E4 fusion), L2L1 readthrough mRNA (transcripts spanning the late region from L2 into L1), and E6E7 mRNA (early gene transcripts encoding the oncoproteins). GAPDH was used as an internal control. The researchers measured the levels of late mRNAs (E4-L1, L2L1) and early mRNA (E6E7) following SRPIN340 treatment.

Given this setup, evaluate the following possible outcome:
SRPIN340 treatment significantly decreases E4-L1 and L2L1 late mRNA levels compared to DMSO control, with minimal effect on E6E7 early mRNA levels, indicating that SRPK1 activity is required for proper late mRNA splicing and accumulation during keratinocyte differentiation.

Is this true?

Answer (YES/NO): NO